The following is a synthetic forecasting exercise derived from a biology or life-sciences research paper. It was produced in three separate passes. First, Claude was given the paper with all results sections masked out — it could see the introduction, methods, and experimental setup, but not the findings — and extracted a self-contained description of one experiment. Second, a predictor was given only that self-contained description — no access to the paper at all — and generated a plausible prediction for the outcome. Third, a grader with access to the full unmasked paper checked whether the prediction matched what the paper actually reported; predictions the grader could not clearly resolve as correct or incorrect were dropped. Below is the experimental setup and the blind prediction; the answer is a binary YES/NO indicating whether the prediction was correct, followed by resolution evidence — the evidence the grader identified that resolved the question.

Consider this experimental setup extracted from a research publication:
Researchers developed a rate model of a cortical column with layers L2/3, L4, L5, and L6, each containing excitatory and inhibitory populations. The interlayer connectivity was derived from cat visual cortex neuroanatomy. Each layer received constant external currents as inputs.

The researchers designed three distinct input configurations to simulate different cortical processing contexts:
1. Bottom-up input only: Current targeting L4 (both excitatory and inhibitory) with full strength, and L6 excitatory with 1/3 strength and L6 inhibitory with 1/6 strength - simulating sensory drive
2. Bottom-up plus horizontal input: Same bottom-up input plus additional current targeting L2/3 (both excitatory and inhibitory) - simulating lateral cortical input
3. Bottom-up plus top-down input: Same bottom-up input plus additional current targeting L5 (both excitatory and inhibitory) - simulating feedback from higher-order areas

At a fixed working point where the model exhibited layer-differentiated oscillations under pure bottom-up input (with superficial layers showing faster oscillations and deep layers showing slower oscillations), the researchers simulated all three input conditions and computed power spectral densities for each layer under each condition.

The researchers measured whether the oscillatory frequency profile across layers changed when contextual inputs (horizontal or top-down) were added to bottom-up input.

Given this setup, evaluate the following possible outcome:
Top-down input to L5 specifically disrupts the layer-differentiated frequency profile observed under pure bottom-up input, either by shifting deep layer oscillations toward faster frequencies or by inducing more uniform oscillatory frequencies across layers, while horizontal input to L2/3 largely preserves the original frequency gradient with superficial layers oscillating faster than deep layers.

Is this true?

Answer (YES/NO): NO